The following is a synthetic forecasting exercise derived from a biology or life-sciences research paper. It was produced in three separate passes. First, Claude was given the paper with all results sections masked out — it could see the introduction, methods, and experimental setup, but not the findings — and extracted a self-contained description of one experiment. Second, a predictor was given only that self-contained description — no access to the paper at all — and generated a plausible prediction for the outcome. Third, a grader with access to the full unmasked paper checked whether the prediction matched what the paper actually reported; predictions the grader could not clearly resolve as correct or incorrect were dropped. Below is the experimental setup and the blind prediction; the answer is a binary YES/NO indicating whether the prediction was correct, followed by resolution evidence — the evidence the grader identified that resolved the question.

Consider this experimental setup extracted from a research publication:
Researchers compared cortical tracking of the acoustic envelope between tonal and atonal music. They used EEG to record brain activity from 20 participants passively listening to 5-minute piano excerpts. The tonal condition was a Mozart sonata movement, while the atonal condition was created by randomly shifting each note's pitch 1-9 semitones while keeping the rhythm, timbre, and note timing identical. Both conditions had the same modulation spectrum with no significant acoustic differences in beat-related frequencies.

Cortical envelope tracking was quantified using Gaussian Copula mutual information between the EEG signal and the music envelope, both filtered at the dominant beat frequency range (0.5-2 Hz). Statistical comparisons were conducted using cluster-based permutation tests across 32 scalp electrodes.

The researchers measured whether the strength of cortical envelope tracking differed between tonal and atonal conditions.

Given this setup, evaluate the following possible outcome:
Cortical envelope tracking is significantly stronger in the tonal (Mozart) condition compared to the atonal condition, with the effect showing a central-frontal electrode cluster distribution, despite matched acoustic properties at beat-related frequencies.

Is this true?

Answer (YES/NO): NO